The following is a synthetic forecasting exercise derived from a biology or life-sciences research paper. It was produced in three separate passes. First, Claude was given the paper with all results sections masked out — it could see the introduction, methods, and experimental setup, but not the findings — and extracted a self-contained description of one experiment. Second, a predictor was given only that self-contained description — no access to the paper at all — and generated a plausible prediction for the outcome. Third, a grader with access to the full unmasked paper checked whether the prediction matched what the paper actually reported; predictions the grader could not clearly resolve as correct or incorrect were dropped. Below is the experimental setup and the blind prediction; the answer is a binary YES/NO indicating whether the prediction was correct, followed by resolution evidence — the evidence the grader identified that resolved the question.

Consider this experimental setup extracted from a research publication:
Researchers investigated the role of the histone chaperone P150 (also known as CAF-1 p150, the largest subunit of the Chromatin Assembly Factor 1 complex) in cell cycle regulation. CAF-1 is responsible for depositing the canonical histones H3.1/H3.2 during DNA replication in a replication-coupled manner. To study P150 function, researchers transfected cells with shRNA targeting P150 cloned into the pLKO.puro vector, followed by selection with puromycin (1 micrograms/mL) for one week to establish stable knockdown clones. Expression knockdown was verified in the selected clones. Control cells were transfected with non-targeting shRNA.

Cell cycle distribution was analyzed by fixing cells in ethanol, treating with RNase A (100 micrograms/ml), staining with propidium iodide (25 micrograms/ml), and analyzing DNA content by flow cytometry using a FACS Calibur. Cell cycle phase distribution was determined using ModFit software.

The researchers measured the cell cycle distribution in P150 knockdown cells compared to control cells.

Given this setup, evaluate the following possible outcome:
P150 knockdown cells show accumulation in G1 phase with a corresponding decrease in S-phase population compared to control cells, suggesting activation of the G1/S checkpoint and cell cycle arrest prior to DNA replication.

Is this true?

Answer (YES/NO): NO